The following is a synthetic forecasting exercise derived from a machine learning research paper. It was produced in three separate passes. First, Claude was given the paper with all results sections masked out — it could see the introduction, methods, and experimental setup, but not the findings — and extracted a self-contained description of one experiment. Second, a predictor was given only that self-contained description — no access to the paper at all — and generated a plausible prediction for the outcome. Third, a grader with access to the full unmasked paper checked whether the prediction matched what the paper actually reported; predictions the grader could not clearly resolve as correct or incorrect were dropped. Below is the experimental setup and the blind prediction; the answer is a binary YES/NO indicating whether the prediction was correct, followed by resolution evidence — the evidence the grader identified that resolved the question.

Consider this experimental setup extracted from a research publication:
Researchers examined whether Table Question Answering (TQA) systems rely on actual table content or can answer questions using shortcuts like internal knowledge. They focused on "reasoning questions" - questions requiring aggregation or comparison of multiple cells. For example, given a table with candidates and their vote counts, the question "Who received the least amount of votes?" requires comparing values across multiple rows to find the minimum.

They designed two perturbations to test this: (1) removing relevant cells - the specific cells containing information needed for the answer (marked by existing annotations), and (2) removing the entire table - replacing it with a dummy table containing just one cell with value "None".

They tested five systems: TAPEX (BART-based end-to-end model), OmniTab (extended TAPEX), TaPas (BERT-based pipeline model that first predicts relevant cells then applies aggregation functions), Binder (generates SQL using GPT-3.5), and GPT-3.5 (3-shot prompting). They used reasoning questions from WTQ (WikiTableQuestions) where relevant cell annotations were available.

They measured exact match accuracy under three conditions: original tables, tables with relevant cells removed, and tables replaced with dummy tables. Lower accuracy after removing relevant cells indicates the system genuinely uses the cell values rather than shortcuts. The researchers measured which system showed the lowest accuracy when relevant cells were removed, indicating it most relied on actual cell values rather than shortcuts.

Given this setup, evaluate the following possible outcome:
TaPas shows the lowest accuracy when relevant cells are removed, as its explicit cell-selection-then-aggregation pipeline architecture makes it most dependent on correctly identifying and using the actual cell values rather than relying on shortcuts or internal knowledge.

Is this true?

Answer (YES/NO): YES